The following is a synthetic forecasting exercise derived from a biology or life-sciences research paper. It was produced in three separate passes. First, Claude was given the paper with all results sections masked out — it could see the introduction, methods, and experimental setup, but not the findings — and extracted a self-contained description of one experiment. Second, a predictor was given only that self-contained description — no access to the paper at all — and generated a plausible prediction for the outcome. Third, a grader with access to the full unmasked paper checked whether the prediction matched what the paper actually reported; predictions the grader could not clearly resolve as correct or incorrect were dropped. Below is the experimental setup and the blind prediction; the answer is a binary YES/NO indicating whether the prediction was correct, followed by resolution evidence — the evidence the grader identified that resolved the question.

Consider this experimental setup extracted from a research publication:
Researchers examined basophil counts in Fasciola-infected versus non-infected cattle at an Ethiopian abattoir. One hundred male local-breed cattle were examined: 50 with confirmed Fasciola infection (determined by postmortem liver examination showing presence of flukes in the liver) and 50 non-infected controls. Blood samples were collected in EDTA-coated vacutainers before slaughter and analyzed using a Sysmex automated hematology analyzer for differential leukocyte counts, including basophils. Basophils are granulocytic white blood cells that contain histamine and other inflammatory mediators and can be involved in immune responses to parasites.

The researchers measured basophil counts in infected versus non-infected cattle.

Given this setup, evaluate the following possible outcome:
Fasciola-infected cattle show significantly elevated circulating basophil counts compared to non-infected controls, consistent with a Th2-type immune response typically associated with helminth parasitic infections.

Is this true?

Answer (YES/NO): NO